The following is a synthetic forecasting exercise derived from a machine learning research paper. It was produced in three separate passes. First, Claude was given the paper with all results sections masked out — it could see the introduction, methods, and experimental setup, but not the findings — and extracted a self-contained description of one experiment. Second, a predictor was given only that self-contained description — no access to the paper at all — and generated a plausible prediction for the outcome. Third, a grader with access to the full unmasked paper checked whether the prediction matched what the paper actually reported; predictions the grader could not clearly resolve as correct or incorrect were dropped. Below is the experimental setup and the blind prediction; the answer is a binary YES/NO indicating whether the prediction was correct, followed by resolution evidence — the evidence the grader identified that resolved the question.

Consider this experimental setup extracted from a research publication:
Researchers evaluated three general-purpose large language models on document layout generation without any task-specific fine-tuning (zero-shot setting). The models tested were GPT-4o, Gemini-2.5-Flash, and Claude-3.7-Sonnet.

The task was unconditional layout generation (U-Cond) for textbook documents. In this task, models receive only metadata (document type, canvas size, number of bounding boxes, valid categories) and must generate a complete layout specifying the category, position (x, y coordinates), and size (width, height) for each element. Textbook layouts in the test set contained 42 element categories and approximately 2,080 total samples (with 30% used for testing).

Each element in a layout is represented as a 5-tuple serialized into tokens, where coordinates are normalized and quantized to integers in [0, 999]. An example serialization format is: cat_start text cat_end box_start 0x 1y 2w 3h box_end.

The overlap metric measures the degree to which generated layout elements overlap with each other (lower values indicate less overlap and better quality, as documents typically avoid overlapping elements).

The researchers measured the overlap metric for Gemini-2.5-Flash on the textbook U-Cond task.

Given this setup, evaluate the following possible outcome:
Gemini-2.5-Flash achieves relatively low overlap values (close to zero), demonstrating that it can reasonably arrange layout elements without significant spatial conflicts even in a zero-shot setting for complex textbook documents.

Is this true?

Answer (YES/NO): NO